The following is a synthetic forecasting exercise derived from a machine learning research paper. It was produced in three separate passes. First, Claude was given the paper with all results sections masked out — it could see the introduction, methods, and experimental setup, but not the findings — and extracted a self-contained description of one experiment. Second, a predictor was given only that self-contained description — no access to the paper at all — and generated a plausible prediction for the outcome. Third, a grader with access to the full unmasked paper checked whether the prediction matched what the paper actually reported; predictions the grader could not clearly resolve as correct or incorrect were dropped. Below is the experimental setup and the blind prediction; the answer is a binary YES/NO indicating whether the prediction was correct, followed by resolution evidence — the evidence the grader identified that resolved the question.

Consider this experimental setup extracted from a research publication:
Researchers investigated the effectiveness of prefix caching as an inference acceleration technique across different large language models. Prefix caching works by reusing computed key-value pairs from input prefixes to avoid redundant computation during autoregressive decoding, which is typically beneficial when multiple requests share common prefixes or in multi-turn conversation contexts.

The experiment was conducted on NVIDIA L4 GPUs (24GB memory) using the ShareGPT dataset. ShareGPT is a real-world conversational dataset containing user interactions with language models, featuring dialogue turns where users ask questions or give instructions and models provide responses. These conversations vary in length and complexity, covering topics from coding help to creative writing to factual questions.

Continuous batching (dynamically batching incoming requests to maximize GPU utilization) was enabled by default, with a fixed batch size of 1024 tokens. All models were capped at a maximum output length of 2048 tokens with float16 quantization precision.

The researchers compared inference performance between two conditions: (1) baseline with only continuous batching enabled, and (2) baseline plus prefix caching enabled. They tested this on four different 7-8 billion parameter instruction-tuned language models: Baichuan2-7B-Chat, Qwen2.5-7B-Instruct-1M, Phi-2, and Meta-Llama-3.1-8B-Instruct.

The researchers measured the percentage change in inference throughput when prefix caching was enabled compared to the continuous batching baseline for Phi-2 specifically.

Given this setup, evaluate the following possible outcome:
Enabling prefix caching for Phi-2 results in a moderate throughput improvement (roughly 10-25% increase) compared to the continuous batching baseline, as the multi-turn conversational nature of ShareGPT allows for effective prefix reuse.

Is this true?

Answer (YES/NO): NO